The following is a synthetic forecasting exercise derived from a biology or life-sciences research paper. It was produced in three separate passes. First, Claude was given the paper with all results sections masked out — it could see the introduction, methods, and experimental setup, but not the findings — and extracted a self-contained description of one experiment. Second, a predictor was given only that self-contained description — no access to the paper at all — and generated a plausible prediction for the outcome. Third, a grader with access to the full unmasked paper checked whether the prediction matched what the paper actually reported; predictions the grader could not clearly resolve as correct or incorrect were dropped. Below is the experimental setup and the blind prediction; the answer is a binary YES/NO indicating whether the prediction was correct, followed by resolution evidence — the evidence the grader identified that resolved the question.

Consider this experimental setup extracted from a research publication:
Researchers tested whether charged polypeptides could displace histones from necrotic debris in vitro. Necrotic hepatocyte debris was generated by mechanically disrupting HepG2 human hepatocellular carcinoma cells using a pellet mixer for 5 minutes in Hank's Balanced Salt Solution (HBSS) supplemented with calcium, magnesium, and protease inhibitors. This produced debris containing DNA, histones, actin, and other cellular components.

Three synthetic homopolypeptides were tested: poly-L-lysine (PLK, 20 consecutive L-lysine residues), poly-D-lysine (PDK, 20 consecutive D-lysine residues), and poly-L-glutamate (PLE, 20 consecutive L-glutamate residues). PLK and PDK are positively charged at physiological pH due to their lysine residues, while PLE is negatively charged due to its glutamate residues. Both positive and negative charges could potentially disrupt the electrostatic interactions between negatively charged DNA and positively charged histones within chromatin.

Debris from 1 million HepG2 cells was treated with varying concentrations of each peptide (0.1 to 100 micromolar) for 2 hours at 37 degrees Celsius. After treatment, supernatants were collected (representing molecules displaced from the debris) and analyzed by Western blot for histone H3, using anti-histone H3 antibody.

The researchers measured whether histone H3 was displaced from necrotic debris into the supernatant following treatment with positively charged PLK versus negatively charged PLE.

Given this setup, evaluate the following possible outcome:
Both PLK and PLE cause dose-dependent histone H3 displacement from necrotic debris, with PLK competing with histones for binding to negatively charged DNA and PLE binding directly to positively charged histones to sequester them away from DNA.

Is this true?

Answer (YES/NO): NO